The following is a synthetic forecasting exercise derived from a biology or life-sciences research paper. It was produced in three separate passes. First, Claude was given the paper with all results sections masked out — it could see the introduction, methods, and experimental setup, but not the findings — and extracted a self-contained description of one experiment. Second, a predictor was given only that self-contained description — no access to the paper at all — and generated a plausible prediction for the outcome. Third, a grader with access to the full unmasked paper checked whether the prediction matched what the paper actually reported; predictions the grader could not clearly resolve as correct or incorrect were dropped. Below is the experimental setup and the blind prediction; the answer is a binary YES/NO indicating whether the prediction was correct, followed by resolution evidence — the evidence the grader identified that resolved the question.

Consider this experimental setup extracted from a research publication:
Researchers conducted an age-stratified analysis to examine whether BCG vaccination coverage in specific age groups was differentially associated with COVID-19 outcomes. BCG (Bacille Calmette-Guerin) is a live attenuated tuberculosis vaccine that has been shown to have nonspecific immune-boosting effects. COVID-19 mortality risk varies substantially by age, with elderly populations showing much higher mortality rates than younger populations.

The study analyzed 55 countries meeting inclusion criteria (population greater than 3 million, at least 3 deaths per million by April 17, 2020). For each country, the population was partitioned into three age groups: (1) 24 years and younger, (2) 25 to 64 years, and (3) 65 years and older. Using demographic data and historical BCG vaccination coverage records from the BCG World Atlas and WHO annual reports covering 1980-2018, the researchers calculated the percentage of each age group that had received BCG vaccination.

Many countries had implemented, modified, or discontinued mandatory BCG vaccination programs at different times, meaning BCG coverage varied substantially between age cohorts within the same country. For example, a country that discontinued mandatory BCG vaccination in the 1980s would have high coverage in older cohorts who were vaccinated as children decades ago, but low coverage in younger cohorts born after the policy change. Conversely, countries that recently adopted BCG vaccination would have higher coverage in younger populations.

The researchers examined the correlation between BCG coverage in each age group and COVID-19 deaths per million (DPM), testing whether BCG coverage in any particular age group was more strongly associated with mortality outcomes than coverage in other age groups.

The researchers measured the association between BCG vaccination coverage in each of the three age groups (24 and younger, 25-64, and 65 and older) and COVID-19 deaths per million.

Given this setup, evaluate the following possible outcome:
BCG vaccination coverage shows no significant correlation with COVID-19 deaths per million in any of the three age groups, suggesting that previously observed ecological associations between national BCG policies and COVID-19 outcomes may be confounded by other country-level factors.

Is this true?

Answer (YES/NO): NO